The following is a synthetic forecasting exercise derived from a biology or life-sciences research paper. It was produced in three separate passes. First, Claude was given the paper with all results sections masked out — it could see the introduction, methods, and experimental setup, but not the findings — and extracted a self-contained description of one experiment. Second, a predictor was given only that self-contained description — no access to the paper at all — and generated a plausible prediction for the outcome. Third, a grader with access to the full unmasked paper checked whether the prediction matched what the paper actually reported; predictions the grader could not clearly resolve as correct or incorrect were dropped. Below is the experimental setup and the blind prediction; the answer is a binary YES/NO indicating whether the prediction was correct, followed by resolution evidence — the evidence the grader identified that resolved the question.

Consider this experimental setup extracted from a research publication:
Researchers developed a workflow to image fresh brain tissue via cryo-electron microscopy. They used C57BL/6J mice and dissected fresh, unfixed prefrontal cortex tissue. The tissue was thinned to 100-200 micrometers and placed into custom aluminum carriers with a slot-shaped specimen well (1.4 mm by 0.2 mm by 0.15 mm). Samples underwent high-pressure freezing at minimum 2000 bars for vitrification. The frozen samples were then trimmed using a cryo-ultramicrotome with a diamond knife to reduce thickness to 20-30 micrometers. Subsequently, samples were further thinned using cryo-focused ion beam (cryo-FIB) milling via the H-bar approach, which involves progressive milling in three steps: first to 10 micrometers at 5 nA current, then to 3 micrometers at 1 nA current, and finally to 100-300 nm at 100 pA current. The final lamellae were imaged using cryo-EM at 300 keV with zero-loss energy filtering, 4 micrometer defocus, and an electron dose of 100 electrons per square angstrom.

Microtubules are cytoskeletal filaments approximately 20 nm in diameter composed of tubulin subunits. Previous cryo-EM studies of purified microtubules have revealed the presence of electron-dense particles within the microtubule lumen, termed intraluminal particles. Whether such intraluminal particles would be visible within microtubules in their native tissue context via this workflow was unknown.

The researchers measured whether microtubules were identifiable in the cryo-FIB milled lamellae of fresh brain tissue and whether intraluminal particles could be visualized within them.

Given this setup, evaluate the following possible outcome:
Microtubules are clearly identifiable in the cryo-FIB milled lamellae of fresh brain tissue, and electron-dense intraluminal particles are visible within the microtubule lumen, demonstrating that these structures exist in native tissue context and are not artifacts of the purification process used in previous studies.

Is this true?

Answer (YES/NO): YES